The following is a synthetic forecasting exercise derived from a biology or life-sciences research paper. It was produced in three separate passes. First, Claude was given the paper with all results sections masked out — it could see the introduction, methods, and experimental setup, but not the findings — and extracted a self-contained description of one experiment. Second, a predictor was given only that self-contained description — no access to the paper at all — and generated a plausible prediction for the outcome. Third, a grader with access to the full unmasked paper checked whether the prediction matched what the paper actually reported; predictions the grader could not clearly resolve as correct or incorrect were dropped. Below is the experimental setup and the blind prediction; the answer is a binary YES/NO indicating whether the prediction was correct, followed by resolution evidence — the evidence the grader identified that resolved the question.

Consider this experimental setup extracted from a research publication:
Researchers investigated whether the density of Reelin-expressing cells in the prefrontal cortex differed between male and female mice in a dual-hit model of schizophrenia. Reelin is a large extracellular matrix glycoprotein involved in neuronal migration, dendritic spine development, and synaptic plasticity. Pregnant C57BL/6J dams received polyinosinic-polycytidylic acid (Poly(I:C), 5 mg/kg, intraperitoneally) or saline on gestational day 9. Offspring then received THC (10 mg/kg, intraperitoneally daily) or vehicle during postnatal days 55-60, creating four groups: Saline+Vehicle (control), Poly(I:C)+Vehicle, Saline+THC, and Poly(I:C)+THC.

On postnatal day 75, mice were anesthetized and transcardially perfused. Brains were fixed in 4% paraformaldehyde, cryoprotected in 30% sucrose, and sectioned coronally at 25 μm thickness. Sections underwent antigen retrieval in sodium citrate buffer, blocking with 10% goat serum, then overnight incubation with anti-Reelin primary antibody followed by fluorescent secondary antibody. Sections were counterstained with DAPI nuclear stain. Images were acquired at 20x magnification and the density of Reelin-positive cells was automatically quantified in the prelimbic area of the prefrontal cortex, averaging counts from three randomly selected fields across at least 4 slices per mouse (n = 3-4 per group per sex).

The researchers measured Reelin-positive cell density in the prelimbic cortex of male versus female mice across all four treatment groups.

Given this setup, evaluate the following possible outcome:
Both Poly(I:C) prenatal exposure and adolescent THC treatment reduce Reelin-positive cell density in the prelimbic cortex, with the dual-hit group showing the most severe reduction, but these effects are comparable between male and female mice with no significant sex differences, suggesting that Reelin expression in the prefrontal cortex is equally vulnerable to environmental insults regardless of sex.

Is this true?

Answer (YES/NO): NO